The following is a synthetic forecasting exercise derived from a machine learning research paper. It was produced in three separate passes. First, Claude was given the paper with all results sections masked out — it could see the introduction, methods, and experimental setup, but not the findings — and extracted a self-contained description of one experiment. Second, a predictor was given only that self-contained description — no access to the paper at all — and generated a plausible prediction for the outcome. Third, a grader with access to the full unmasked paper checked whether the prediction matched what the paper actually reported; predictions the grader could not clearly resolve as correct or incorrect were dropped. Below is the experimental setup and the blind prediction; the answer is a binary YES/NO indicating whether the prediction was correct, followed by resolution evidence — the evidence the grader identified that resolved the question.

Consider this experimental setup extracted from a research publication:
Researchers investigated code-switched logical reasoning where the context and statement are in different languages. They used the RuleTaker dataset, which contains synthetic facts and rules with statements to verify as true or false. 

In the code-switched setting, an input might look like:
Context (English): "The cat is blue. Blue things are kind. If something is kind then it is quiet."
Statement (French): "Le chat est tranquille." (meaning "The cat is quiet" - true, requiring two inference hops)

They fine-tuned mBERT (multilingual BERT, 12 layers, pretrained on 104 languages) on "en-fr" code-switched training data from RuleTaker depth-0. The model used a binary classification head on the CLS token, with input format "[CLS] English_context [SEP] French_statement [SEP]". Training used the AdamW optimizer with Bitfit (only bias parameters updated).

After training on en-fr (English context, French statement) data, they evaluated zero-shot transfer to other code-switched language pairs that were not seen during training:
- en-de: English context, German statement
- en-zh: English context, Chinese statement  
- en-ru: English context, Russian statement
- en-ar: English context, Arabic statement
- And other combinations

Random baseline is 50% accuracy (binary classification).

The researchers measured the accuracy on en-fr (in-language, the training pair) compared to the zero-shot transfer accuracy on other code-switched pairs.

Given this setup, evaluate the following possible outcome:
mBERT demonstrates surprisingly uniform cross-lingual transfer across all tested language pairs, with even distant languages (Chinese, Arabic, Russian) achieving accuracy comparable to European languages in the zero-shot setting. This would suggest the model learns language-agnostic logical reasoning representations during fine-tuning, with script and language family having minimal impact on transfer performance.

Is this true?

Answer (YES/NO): NO